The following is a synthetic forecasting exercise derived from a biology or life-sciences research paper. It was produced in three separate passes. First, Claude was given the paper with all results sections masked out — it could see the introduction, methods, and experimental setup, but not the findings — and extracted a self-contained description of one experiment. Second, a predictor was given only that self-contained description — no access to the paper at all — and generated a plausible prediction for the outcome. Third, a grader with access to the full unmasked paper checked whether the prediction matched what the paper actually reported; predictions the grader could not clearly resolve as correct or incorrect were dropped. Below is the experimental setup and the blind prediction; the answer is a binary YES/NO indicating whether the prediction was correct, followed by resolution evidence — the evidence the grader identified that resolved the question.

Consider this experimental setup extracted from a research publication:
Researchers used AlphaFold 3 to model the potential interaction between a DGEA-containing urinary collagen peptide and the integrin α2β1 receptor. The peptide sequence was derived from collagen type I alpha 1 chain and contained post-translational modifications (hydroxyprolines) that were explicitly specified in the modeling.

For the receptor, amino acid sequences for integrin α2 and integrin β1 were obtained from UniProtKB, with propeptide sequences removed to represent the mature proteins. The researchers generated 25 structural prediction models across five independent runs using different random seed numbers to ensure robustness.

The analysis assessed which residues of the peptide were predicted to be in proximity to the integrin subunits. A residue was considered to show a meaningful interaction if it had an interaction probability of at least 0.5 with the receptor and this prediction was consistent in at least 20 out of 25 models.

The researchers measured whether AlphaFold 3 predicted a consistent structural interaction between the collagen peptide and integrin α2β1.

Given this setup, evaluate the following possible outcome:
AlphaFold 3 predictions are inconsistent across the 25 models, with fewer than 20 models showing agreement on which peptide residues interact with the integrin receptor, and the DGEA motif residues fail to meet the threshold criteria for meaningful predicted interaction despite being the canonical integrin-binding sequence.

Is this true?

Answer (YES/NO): NO